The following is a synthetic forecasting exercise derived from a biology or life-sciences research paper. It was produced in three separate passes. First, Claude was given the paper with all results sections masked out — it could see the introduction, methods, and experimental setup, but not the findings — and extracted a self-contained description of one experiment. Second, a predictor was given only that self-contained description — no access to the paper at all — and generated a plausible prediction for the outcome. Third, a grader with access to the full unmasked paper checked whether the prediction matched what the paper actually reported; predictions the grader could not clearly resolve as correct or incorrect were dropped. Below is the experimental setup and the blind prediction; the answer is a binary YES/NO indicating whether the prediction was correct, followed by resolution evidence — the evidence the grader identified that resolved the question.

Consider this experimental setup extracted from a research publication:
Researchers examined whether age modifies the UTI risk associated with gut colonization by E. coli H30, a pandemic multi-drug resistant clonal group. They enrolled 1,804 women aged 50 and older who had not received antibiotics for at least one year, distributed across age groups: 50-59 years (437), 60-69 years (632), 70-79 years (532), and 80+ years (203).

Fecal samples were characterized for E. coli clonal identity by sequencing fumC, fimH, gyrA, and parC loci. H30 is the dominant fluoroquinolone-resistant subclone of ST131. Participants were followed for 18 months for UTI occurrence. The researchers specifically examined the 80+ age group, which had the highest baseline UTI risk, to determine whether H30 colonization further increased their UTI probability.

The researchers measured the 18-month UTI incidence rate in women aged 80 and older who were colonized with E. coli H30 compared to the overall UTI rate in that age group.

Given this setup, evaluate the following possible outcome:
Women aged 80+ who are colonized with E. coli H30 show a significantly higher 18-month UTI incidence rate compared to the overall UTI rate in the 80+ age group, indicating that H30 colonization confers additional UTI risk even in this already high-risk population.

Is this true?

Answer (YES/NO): YES